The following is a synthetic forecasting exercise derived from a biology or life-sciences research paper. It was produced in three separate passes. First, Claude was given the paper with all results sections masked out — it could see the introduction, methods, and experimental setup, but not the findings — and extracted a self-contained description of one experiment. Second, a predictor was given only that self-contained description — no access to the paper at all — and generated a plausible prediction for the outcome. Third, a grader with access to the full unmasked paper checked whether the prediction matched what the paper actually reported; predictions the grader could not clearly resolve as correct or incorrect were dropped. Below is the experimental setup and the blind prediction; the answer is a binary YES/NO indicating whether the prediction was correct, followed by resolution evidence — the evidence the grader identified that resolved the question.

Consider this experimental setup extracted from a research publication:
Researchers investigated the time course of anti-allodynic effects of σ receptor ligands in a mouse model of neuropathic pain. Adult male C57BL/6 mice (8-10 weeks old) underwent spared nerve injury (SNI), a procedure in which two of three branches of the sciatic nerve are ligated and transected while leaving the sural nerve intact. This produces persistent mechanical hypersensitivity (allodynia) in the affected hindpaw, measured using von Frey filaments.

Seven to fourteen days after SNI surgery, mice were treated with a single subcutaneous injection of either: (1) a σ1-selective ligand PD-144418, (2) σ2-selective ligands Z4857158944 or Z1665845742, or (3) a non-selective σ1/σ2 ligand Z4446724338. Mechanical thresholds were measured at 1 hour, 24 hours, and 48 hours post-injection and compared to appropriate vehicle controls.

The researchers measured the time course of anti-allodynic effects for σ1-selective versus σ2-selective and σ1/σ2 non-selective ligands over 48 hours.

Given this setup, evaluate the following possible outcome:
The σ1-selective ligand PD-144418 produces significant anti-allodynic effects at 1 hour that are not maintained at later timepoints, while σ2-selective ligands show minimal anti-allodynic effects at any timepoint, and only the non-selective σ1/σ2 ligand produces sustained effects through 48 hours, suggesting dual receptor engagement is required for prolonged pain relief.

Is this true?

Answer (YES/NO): NO